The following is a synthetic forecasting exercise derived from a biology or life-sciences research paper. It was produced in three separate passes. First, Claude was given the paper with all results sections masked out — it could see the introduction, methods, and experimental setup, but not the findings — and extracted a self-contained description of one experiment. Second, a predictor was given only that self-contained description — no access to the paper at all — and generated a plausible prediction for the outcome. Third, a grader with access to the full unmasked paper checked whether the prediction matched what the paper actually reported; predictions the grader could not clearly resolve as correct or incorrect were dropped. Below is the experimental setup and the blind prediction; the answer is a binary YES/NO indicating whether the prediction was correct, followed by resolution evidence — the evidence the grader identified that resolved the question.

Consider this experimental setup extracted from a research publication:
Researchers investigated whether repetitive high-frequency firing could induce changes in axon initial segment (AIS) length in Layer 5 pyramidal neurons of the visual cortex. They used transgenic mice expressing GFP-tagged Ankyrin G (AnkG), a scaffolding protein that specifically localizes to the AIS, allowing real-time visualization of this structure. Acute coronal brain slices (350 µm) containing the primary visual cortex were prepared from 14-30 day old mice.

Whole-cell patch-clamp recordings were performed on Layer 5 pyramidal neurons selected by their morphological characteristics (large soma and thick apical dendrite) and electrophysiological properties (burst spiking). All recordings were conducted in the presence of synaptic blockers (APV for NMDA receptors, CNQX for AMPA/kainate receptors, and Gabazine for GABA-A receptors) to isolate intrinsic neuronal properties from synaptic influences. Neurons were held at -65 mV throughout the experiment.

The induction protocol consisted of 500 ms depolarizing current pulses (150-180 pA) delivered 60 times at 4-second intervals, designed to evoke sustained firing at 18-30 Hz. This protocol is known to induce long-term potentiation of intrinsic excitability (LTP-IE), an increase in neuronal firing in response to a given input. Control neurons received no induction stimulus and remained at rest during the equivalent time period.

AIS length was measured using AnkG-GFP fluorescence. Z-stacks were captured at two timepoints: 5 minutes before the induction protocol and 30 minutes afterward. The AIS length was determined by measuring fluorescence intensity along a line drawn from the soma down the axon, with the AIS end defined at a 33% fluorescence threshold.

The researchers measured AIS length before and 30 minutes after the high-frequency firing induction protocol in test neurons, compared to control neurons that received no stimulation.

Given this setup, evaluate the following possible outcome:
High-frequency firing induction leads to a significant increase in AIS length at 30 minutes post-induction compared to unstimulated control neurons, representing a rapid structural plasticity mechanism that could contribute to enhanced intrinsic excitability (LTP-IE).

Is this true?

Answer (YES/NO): YES